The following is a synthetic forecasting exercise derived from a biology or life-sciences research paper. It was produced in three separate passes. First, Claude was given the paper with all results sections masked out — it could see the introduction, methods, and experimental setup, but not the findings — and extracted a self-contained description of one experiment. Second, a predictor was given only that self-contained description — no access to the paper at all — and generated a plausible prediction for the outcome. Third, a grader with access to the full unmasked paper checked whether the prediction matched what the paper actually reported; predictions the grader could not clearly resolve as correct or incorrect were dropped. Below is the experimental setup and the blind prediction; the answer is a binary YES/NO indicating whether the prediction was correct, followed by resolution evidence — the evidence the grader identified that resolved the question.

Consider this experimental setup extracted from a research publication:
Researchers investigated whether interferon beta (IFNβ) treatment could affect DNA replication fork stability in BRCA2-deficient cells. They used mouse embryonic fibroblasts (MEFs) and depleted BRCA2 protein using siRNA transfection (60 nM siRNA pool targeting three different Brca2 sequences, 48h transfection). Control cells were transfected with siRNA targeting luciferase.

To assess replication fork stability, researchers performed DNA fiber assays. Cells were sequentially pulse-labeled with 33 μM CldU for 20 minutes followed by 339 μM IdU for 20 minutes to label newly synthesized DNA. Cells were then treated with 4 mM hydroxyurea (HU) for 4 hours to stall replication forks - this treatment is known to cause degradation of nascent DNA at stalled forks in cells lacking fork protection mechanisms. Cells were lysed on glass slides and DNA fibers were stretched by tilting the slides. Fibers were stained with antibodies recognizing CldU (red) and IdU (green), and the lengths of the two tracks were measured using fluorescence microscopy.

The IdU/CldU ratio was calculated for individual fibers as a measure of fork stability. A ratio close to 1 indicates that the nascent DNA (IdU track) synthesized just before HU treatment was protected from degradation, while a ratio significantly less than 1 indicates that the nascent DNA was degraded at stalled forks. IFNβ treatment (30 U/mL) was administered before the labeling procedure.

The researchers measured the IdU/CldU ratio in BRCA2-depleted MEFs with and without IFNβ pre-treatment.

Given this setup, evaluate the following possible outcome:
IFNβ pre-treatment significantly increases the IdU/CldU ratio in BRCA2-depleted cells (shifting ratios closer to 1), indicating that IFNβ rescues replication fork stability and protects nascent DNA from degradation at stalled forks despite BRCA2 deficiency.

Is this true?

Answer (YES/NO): YES